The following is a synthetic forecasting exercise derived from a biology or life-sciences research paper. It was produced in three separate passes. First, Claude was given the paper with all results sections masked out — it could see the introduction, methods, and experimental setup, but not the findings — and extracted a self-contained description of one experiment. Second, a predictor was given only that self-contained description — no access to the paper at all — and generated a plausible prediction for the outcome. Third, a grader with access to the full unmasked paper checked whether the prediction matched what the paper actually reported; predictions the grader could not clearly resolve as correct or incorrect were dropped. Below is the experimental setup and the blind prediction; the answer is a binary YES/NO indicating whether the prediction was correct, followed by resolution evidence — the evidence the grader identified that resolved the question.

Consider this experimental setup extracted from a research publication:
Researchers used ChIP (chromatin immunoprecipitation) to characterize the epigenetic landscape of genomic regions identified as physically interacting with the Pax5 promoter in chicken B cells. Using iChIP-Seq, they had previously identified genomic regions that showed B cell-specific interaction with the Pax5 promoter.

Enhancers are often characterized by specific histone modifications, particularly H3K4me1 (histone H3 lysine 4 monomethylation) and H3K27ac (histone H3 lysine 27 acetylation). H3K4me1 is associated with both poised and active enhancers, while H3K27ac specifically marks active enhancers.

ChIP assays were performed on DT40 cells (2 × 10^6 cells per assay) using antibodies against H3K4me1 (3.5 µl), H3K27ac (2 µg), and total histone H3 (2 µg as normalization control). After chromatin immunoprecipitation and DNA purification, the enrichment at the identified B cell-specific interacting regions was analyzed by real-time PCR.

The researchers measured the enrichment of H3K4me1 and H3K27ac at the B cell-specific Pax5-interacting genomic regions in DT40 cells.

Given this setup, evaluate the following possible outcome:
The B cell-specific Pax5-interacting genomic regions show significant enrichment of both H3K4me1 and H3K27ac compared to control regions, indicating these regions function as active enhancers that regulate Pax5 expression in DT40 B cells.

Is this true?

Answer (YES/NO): NO